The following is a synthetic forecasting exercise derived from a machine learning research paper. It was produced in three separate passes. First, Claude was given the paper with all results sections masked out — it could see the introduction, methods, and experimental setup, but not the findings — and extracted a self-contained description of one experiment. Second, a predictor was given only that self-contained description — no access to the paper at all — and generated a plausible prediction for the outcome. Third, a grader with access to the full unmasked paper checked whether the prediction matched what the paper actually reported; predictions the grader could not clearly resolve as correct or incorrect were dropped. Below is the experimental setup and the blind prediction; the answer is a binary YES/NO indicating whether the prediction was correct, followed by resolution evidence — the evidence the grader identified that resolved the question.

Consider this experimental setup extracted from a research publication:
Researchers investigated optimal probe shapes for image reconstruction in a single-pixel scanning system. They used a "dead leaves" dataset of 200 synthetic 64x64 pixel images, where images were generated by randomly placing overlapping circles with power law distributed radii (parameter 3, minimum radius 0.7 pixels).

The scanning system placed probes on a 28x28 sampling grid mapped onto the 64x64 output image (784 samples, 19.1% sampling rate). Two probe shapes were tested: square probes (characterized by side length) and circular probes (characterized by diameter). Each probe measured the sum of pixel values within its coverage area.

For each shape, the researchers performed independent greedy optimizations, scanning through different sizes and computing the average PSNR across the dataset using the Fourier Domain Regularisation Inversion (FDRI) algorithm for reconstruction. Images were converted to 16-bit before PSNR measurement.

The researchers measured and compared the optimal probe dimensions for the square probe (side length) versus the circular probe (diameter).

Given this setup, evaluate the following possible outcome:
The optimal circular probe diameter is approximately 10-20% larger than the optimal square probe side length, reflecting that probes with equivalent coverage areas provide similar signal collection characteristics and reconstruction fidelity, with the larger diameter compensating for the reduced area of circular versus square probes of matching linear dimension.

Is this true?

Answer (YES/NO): YES